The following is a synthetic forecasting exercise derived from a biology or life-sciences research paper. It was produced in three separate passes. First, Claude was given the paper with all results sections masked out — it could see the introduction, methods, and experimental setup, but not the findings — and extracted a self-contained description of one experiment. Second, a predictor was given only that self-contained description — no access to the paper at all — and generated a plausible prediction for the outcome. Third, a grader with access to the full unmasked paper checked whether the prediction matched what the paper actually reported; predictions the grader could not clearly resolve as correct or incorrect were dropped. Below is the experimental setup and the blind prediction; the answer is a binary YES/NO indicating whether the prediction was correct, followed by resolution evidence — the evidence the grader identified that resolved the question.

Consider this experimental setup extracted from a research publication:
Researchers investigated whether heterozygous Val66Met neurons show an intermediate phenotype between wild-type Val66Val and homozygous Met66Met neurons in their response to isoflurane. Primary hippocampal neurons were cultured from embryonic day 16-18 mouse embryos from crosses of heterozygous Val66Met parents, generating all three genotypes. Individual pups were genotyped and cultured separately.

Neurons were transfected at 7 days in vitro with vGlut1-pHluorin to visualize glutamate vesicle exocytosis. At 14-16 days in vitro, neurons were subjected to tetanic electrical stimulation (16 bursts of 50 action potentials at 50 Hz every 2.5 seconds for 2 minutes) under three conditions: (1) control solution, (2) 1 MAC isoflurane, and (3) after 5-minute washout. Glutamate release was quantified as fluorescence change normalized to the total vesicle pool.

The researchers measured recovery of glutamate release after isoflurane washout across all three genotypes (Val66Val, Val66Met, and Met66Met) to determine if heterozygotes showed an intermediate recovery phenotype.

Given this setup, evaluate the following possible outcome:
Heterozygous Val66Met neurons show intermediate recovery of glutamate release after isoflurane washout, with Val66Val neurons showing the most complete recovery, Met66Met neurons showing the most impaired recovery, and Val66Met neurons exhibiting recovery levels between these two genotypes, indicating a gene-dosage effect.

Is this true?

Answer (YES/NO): NO